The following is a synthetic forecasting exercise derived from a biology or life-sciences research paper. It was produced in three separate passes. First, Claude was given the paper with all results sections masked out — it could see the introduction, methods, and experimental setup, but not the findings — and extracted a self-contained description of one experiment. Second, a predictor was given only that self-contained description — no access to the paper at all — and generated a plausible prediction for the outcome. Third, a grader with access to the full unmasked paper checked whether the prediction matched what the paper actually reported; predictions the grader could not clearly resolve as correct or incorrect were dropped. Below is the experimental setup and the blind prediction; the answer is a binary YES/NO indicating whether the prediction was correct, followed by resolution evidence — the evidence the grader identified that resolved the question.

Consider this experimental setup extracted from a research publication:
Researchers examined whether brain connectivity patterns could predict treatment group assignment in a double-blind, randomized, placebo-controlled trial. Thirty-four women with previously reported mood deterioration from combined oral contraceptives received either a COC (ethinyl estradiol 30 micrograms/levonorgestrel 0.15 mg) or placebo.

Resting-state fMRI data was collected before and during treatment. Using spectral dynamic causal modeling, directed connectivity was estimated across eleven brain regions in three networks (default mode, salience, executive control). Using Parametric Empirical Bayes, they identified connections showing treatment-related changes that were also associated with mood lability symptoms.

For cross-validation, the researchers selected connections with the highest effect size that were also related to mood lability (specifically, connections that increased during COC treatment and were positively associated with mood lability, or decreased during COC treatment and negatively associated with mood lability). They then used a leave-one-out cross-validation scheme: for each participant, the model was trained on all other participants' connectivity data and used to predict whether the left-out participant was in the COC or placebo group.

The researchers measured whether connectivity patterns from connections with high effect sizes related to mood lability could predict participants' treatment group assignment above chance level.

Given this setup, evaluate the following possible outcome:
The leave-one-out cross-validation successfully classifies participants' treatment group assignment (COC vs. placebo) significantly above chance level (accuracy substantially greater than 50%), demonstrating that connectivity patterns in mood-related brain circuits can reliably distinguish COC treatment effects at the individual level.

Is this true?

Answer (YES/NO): NO